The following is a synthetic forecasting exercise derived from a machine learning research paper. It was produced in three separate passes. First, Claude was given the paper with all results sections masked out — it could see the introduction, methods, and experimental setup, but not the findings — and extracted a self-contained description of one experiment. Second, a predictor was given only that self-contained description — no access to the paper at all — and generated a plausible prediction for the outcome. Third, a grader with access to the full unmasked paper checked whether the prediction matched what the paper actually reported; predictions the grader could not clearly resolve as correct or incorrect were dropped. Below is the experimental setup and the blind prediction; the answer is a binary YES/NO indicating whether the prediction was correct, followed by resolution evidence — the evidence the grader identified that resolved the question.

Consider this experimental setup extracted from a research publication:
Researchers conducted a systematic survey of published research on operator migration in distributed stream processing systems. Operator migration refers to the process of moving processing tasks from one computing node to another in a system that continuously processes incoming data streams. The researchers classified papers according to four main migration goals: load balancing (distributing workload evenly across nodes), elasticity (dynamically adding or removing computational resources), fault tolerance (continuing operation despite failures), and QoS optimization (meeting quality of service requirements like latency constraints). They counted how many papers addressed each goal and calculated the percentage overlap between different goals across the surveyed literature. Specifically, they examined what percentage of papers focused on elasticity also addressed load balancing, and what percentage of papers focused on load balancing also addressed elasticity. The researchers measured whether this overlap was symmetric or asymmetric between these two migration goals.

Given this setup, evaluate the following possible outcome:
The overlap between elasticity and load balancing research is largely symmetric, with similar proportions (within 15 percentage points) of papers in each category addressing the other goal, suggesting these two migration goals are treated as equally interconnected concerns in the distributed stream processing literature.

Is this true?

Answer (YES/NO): NO